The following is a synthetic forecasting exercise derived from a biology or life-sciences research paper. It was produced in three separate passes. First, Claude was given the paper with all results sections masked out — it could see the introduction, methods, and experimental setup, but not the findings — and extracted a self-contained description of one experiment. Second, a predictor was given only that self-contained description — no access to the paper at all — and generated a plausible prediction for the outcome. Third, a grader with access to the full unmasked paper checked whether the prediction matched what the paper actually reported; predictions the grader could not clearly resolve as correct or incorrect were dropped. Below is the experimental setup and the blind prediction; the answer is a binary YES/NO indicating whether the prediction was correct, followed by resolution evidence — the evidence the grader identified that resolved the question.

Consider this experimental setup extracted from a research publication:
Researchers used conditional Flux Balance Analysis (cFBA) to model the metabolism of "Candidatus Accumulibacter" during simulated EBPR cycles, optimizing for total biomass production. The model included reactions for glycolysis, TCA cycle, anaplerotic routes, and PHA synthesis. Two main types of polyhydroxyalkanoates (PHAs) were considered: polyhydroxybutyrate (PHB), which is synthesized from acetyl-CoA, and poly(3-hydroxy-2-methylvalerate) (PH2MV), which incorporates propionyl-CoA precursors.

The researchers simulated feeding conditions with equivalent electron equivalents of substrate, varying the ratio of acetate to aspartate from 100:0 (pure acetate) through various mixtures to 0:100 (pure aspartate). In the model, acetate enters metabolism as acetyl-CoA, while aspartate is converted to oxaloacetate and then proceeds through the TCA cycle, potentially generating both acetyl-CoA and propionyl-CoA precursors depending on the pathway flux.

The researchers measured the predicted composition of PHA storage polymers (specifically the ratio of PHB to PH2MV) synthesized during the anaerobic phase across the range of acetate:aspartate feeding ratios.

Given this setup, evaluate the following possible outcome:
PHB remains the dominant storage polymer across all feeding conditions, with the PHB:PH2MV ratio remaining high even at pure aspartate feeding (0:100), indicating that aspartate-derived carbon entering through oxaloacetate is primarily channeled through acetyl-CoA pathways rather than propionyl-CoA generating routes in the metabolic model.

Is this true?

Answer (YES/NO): NO